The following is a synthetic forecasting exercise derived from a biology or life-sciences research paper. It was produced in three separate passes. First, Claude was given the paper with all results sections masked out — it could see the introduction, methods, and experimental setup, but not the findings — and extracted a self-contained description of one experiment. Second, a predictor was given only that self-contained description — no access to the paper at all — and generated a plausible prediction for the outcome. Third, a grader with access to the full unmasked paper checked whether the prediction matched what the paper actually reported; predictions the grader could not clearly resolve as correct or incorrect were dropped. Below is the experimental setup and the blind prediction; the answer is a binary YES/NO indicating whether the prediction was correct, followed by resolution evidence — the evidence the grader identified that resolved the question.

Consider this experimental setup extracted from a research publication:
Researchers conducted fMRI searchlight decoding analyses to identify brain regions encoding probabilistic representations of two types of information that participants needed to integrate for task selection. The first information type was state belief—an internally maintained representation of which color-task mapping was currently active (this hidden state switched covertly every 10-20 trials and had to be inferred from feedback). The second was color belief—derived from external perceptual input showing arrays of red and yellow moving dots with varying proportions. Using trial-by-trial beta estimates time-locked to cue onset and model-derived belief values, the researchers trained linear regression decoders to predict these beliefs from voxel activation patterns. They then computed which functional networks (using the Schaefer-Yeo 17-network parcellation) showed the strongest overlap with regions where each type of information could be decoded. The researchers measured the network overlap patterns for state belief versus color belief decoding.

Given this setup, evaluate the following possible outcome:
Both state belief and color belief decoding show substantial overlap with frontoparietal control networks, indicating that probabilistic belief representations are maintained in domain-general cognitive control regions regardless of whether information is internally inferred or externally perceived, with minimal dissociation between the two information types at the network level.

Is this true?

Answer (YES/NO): NO